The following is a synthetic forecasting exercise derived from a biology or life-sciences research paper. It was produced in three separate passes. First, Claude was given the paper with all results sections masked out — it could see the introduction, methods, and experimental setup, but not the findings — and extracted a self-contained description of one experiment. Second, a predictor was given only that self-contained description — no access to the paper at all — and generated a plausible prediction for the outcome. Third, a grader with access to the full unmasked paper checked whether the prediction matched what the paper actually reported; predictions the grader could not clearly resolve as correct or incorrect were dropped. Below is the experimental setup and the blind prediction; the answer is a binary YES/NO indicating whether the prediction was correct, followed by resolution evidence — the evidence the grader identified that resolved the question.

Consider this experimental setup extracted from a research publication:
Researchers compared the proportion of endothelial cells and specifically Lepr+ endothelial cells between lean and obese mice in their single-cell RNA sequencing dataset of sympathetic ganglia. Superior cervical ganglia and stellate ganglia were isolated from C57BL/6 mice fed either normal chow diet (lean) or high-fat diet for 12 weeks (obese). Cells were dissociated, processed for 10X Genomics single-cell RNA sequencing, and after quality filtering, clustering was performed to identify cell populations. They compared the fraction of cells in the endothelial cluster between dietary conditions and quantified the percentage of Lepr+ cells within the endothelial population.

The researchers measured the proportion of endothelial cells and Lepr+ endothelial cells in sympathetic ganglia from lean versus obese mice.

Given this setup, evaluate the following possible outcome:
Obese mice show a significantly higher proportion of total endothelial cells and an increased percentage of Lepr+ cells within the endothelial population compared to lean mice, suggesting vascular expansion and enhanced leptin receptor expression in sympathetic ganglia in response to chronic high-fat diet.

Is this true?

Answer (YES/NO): NO